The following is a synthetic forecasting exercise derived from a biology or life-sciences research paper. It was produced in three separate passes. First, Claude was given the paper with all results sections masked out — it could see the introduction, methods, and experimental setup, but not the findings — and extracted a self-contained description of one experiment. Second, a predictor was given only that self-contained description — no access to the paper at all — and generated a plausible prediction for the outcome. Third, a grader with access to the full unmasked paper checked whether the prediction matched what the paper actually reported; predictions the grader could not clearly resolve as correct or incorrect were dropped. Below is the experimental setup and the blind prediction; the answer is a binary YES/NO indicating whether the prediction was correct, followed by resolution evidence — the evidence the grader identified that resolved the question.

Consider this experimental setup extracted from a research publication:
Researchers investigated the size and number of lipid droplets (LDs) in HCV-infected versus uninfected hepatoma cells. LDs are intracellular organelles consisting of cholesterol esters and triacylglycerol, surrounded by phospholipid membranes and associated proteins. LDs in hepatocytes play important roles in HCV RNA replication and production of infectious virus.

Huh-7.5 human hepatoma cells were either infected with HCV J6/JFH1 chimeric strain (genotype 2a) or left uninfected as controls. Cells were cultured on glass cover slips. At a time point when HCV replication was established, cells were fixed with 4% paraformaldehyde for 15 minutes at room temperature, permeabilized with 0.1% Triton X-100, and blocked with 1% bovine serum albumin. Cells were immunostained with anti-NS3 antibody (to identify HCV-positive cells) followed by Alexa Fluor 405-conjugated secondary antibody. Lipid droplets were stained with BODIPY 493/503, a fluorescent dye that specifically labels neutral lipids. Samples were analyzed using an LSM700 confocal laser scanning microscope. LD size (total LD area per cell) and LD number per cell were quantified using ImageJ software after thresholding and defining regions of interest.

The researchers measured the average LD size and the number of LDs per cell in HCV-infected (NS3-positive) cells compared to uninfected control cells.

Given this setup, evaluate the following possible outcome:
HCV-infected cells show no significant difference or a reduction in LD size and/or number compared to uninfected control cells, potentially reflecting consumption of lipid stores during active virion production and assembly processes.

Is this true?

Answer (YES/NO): NO